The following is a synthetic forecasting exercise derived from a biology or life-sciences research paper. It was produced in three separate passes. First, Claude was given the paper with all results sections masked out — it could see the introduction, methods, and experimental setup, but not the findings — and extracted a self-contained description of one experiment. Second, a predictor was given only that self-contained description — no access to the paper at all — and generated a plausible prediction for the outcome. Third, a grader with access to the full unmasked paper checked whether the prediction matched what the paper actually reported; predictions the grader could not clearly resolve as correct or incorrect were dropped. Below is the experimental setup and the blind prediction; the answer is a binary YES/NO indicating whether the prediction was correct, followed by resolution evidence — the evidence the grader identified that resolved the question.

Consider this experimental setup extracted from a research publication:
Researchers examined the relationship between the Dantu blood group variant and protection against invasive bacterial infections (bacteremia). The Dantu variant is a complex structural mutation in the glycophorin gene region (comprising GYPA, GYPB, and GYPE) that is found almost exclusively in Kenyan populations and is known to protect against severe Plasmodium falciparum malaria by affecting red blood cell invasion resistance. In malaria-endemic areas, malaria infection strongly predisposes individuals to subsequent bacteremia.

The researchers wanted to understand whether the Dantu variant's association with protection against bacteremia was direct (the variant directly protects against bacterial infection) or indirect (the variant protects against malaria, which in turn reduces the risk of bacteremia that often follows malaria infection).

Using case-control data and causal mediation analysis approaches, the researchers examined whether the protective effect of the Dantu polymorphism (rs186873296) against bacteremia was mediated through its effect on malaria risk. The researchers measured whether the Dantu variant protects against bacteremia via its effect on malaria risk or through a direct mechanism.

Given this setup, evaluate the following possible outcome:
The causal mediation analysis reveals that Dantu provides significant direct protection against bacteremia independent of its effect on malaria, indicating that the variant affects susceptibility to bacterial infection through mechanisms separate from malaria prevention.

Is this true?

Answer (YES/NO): NO